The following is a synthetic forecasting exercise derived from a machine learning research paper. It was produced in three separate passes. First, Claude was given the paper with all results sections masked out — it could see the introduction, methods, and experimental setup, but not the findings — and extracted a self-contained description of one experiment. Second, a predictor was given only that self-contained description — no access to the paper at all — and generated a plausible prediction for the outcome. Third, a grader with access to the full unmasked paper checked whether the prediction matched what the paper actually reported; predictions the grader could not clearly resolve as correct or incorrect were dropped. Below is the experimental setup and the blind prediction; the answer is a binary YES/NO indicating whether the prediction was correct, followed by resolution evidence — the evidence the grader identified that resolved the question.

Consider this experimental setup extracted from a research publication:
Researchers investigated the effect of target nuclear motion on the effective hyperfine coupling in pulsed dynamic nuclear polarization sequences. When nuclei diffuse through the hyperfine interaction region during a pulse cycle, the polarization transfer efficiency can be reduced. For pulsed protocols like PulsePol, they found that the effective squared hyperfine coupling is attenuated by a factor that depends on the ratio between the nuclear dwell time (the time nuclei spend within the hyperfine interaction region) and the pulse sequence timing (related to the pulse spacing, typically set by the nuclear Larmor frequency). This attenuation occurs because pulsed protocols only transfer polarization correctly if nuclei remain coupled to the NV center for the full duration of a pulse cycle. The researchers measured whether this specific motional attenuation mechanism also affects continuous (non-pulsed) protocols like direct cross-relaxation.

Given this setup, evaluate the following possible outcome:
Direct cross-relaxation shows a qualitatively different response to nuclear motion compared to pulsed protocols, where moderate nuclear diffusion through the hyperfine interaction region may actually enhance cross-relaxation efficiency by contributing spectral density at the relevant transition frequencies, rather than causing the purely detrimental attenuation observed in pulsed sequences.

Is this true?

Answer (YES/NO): NO